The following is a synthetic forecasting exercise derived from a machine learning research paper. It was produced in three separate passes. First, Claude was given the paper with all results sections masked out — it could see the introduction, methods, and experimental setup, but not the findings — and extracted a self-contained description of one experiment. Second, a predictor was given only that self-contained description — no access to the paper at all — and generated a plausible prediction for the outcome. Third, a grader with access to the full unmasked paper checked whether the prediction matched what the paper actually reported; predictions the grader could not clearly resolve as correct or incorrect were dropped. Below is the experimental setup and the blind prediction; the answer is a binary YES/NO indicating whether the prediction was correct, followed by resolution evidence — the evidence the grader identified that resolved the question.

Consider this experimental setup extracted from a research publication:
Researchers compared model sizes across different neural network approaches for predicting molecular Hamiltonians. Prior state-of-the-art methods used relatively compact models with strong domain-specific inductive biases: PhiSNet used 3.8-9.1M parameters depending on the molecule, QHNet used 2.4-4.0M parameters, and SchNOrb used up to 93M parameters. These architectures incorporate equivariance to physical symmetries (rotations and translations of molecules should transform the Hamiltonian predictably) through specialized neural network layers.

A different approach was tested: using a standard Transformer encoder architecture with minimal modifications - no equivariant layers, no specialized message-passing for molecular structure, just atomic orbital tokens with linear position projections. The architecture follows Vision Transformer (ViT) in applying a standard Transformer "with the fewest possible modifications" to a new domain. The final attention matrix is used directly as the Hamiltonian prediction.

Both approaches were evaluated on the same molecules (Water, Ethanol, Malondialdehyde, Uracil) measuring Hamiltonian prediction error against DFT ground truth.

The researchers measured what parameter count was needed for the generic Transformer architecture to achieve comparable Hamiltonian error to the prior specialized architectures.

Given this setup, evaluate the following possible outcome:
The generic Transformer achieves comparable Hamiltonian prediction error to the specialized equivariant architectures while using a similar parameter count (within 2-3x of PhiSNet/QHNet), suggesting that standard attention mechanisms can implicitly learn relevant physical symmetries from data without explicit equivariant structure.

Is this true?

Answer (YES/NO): NO